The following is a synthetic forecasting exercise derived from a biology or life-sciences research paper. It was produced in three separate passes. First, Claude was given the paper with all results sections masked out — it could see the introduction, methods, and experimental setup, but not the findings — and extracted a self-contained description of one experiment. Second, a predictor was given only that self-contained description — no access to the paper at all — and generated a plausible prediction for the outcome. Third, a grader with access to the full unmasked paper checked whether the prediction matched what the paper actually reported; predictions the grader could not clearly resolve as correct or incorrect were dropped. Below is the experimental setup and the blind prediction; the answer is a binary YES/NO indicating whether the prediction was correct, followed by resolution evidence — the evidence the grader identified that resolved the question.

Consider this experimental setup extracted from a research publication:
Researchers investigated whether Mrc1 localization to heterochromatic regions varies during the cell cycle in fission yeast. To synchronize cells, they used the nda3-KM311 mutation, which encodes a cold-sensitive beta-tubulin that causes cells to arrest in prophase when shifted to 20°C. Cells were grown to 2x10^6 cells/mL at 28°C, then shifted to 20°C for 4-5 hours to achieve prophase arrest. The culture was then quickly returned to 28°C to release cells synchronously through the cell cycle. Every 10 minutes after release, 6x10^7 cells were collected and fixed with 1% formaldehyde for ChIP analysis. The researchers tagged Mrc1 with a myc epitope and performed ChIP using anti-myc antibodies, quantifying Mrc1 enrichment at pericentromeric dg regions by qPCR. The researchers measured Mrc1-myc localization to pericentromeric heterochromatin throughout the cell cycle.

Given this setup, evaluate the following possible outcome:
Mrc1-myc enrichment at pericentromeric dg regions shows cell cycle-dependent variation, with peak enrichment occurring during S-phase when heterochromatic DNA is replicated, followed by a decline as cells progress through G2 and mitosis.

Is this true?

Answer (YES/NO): YES